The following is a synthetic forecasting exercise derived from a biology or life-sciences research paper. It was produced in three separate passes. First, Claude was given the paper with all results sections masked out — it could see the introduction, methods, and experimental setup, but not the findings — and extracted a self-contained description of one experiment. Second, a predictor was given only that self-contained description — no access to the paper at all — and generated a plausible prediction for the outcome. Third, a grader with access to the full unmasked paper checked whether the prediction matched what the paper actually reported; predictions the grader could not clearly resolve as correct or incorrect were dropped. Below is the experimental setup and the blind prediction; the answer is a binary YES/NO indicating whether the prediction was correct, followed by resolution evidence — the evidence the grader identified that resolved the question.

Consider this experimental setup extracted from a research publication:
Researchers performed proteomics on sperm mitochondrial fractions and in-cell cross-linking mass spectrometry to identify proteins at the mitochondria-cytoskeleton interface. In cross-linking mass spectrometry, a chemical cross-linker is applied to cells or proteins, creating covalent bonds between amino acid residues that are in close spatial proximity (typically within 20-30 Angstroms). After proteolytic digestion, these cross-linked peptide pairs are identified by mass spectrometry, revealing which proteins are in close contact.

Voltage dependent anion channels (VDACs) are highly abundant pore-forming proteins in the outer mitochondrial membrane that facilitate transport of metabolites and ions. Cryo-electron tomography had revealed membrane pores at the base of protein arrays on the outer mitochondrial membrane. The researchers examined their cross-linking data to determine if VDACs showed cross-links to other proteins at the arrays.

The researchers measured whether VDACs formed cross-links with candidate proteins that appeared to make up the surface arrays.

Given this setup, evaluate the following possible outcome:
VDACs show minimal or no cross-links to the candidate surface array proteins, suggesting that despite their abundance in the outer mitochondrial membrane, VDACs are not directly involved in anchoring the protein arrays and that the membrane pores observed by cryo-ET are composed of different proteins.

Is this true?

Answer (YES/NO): NO